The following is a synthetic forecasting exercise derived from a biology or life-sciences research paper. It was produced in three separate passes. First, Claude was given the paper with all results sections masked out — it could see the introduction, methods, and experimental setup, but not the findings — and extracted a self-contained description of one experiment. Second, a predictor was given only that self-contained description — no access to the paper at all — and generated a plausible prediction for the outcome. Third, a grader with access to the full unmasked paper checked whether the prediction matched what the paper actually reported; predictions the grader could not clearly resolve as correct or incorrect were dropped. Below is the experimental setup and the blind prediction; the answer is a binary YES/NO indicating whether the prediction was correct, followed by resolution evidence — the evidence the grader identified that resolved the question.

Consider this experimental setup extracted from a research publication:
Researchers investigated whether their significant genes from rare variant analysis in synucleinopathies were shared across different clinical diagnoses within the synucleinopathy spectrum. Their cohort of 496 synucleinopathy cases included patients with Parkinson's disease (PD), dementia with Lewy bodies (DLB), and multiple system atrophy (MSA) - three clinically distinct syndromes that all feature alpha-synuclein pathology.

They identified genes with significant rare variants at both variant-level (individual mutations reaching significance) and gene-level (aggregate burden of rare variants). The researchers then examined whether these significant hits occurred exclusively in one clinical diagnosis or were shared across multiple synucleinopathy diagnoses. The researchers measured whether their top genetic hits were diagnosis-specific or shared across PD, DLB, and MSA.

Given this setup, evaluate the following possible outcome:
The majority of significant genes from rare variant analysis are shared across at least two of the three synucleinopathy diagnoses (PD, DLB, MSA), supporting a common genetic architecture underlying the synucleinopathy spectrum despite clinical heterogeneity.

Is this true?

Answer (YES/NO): YES